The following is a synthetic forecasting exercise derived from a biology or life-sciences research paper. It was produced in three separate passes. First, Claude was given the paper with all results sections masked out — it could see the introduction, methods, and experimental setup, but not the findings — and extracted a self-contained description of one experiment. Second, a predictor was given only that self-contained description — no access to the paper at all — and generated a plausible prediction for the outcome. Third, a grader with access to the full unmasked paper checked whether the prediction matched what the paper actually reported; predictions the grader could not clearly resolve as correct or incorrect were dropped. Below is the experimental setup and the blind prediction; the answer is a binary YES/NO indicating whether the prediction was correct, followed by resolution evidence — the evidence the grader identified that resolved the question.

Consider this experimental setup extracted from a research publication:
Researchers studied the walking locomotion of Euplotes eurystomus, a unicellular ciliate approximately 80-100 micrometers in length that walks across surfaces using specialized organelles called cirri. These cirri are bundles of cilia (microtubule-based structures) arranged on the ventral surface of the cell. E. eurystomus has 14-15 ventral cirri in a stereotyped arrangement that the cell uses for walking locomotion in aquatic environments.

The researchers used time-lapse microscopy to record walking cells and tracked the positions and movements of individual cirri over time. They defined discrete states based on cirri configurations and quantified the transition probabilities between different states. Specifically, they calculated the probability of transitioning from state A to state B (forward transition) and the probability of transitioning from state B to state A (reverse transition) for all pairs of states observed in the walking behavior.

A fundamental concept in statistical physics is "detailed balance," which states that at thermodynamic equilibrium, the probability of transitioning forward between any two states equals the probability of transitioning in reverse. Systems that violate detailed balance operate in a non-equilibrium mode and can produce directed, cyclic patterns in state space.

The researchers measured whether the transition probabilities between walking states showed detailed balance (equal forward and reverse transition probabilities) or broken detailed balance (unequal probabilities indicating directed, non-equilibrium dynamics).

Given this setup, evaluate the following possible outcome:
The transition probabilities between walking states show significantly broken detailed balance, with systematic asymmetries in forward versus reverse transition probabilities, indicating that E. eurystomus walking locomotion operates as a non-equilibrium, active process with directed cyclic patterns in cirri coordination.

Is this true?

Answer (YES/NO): YES